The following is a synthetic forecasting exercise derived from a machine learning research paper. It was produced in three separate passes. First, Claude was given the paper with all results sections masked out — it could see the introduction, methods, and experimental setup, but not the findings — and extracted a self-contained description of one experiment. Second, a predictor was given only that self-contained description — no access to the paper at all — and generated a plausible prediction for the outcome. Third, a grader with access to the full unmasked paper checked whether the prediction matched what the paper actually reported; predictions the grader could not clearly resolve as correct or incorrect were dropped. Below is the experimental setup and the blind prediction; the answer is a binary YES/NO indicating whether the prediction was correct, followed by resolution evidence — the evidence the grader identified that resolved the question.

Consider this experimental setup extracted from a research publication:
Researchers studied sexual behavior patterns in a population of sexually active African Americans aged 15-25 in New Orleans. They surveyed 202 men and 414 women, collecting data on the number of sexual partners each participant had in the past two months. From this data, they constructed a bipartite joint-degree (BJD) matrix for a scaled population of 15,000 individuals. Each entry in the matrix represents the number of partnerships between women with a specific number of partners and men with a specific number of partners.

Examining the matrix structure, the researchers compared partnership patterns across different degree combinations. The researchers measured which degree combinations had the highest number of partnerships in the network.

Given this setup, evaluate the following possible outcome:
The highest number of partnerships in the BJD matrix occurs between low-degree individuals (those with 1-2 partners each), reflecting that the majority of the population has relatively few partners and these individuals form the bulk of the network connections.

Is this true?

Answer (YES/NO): YES